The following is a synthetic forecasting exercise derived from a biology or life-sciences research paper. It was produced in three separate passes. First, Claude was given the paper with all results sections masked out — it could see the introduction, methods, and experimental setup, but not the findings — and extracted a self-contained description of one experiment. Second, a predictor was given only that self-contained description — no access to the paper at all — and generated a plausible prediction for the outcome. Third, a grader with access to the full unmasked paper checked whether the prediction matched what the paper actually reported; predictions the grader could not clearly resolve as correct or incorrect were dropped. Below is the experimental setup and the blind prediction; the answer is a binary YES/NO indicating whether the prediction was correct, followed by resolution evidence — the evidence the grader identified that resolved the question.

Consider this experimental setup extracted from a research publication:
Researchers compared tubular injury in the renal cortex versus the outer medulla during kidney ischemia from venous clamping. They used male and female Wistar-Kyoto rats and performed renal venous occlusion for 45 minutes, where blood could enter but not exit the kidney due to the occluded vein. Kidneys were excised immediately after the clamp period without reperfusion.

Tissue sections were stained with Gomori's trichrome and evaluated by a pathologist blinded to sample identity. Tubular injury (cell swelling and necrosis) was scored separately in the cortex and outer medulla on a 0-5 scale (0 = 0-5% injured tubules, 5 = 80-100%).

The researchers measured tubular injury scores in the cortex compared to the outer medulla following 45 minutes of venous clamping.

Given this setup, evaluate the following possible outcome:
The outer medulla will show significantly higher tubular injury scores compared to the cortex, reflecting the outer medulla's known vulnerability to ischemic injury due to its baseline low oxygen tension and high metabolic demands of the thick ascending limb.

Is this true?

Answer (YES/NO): NO